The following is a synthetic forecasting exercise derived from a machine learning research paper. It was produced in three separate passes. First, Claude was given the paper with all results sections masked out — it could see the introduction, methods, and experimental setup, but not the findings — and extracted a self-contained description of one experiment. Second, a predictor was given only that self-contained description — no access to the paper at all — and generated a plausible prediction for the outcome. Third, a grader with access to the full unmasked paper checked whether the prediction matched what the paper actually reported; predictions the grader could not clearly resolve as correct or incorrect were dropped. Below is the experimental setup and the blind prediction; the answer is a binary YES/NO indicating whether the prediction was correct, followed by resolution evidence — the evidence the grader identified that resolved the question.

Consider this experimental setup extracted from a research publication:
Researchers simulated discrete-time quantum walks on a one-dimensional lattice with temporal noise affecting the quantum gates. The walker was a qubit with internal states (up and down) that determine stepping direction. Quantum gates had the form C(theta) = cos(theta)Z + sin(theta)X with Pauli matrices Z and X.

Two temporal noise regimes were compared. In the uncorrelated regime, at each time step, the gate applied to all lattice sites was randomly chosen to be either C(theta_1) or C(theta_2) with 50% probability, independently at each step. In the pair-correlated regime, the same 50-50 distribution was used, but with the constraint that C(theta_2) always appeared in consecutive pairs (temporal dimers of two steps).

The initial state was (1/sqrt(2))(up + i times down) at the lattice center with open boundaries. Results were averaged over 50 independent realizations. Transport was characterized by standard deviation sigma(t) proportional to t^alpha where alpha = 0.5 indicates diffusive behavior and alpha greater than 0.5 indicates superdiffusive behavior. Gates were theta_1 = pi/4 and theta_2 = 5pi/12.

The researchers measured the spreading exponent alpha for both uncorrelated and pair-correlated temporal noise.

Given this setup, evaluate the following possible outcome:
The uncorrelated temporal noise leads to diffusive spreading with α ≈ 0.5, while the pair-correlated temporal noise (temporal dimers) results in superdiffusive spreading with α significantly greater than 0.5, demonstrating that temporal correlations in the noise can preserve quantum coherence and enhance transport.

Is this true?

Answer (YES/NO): YES